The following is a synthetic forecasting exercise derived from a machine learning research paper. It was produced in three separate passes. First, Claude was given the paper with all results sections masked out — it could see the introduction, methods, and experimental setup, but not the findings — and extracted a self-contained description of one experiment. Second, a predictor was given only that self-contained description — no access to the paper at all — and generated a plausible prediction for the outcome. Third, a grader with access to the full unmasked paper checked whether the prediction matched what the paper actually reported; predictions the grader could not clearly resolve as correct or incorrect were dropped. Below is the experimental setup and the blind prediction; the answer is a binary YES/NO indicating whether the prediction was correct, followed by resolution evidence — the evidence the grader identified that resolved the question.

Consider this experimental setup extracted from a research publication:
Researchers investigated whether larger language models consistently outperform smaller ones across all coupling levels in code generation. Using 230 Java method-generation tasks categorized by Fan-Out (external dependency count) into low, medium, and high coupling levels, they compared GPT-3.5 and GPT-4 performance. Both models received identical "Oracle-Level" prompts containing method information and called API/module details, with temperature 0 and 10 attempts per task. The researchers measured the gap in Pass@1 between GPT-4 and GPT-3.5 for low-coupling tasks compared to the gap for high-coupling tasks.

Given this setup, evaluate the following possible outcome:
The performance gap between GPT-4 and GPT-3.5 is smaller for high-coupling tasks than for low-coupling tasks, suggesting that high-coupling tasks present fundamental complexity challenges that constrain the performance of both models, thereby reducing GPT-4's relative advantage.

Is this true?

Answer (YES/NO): YES